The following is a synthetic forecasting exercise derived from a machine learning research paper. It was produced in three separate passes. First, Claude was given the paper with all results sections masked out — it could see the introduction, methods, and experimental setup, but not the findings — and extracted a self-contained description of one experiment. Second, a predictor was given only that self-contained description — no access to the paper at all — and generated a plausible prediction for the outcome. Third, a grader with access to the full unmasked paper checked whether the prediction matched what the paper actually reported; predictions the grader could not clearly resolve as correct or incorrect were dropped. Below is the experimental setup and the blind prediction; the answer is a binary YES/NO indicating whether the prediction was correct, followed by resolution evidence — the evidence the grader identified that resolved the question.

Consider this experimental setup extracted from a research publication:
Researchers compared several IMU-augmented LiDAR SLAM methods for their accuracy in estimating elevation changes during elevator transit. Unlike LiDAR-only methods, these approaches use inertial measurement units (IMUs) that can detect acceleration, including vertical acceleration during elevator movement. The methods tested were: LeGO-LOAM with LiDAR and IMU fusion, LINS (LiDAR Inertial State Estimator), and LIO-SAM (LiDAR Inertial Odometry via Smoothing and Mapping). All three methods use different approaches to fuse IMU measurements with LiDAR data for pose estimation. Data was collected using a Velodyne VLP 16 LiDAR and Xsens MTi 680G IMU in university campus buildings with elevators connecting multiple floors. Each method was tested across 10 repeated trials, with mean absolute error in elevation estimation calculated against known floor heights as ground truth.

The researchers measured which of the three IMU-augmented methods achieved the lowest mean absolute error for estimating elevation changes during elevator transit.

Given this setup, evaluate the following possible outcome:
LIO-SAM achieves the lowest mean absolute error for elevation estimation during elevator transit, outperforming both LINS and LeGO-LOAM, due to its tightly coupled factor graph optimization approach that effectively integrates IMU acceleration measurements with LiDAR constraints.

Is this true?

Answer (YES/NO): YES